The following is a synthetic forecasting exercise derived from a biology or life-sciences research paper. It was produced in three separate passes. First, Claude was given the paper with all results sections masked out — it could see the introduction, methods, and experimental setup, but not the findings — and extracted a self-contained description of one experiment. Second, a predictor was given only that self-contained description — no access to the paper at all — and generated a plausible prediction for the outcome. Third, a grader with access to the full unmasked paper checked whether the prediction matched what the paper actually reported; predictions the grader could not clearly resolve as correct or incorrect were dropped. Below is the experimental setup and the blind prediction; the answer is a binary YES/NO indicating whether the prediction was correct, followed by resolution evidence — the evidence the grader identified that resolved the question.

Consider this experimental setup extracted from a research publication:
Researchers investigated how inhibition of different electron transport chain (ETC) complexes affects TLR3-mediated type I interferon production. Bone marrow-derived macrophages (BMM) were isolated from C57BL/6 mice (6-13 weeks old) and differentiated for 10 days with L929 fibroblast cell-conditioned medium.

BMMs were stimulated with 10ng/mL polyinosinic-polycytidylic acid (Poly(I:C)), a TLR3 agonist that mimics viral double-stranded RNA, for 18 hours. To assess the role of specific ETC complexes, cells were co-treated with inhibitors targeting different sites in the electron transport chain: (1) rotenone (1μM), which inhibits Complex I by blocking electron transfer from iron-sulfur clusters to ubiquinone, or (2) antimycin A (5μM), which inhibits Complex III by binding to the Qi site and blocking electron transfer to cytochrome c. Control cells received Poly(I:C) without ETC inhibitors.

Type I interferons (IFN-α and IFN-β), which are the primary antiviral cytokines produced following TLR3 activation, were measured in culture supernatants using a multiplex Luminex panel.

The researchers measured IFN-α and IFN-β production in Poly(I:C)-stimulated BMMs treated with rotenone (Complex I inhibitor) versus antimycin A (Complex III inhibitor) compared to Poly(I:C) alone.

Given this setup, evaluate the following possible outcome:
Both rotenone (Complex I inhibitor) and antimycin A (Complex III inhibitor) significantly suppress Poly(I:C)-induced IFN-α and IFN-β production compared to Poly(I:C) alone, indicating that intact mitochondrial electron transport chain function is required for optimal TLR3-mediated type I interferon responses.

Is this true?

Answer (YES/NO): YES